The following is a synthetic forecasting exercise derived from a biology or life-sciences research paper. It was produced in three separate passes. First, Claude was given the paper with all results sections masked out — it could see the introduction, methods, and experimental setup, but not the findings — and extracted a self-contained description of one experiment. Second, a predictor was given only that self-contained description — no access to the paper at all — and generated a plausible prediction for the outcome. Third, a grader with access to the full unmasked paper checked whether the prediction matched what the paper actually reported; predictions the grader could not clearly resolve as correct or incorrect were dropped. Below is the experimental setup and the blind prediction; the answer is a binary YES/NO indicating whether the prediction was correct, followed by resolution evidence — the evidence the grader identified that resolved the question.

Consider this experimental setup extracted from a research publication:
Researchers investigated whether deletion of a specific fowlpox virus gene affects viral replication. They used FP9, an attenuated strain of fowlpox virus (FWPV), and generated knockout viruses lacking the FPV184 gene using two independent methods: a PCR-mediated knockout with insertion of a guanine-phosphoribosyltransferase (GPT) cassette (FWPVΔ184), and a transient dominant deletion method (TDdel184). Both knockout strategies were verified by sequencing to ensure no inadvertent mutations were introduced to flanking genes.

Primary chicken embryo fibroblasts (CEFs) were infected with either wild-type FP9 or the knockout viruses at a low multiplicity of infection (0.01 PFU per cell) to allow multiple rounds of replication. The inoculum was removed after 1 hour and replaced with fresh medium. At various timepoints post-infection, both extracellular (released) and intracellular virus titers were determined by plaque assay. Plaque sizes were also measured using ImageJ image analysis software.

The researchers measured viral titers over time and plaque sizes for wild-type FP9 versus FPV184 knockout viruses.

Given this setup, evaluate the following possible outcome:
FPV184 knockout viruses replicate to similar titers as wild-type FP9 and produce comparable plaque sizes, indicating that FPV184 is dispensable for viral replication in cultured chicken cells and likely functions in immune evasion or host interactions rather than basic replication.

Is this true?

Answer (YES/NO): NO